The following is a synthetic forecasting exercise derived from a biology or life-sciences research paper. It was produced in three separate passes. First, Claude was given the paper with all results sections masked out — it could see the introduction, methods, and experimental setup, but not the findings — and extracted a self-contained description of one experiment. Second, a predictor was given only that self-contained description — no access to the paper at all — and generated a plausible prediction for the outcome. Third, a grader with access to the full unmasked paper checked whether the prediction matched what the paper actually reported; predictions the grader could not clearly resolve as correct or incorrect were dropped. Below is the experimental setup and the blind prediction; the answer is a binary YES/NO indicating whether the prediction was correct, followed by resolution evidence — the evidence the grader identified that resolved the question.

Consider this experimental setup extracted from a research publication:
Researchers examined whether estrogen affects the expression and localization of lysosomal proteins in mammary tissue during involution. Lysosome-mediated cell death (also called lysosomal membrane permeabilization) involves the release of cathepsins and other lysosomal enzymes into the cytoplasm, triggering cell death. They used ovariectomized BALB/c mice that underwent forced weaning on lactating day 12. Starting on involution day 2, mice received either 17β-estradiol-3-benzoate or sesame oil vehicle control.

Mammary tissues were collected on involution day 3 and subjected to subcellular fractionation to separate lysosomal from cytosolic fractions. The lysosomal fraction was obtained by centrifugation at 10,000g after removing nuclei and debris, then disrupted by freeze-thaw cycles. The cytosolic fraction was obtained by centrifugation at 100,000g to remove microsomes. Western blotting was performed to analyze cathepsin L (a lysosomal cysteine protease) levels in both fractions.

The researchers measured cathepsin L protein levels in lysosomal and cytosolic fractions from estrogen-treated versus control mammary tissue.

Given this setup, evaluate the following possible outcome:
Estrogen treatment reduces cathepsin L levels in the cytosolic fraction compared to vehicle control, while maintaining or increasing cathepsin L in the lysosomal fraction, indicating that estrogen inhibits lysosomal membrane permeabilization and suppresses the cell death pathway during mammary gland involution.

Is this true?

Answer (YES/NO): NO